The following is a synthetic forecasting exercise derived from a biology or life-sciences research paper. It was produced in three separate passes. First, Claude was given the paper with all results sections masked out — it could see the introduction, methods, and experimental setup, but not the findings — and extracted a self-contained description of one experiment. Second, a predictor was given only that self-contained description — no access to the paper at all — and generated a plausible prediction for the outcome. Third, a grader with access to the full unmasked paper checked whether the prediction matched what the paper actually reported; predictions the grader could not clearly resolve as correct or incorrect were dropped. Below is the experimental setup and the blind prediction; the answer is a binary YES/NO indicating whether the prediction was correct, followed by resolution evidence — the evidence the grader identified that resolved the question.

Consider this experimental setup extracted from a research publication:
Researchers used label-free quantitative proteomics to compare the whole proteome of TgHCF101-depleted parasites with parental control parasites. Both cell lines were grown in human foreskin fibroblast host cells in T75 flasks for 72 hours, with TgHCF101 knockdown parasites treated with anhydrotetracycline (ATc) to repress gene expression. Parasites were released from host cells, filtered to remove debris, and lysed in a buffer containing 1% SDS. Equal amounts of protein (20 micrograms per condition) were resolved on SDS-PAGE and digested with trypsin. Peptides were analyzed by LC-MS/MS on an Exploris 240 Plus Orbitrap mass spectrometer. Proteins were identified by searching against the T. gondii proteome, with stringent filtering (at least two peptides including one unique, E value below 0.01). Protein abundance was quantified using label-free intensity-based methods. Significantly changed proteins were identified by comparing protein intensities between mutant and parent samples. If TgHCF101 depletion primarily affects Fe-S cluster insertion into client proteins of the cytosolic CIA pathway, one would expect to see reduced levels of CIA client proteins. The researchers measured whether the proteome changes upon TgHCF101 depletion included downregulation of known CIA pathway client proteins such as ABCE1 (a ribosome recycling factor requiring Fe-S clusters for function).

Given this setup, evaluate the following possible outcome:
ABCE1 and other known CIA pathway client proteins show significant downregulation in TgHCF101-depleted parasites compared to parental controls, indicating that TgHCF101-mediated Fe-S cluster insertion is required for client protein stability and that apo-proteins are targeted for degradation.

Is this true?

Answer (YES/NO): YES